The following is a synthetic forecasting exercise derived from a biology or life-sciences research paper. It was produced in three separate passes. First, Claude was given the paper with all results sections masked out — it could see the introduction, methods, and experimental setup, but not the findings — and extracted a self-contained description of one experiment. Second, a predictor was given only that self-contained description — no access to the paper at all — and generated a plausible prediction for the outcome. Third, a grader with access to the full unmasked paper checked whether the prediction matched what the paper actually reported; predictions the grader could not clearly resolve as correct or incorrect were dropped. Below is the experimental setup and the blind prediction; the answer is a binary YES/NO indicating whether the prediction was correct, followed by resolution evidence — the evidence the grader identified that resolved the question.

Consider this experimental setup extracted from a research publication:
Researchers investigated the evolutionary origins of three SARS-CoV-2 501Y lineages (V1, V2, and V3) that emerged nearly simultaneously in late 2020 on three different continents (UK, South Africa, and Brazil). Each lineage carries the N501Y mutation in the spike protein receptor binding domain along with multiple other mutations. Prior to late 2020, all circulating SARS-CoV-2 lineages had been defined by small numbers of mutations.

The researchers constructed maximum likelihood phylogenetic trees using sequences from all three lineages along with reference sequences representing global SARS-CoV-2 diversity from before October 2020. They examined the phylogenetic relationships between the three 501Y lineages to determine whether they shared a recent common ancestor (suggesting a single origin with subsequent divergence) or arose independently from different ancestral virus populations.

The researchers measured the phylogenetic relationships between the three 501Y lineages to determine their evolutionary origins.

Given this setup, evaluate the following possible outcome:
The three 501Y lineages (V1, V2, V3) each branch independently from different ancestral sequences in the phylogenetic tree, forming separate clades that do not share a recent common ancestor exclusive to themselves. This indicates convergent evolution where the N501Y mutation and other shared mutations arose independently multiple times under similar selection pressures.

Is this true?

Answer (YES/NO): YES